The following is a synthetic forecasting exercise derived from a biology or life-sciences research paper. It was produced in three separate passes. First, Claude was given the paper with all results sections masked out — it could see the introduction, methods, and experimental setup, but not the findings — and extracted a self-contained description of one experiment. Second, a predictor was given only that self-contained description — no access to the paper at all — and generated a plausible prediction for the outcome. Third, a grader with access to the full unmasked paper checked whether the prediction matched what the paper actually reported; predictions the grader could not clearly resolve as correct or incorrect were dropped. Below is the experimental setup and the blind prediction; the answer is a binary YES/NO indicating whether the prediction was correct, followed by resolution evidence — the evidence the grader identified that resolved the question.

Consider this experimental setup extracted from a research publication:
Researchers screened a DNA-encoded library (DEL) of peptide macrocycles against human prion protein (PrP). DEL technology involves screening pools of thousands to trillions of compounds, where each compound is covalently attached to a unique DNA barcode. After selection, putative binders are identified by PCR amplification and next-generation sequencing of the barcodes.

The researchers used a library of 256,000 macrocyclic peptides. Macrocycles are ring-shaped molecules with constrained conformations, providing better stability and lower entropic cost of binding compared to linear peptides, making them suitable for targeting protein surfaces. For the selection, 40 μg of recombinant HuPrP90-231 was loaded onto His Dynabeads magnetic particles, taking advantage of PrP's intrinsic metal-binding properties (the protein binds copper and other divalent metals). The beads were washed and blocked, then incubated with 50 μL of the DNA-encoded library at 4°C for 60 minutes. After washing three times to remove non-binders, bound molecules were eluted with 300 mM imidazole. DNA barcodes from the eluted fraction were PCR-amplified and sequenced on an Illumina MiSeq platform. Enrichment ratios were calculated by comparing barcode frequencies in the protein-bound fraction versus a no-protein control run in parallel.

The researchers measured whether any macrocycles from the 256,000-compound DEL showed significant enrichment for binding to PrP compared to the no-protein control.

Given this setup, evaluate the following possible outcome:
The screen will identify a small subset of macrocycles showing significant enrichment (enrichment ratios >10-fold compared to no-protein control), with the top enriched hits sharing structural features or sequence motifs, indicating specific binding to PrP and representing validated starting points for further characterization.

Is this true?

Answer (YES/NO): NO